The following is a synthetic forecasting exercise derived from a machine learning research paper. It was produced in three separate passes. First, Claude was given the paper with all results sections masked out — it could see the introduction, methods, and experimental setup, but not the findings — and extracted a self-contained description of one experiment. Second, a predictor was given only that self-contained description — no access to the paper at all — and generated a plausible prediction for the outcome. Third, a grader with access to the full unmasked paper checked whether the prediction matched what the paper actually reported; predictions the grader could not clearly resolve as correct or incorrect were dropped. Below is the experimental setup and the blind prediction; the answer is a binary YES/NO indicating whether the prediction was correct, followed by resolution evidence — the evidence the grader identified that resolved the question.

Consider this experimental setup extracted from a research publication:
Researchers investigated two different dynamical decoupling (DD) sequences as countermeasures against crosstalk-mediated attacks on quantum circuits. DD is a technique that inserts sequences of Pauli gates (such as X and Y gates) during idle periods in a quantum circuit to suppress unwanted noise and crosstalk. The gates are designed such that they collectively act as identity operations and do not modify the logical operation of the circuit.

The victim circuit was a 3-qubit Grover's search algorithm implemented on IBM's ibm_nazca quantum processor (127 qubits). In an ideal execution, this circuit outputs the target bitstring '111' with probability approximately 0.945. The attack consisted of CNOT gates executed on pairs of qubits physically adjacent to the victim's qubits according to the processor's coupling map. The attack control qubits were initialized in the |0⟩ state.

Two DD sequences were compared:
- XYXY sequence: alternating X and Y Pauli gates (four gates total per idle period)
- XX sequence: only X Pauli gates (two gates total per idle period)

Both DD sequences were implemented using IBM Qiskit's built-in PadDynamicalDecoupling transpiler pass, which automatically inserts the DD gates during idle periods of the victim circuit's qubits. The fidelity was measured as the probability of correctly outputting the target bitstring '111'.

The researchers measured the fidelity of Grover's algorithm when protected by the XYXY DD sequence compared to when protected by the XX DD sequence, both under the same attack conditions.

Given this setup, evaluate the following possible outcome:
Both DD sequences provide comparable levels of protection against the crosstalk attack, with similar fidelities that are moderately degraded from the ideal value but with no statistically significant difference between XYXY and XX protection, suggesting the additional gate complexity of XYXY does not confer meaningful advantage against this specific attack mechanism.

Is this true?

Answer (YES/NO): NO